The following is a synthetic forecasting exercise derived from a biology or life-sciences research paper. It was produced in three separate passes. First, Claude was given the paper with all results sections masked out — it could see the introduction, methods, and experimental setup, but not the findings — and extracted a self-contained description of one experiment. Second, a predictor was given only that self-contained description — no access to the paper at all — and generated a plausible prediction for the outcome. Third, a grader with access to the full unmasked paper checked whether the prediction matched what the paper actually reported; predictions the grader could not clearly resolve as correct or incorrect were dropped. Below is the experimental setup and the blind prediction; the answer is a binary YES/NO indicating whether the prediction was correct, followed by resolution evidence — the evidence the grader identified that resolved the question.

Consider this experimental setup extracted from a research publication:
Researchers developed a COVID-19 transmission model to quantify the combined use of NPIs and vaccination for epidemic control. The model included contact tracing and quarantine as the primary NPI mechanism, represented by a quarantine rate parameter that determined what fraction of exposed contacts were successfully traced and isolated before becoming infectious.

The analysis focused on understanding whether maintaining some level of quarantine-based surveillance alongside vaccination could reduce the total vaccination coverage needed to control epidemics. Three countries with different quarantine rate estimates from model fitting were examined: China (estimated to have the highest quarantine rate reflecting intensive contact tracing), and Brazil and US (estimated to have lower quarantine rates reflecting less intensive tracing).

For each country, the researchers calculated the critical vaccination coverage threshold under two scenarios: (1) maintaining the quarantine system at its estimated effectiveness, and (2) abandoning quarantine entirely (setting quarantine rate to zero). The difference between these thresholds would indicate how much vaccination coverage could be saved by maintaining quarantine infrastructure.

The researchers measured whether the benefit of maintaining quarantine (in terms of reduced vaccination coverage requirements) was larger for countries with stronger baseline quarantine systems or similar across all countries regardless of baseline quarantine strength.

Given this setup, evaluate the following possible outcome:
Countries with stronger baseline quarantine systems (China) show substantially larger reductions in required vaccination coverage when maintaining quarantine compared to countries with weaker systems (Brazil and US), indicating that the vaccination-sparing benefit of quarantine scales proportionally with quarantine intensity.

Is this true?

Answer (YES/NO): NO